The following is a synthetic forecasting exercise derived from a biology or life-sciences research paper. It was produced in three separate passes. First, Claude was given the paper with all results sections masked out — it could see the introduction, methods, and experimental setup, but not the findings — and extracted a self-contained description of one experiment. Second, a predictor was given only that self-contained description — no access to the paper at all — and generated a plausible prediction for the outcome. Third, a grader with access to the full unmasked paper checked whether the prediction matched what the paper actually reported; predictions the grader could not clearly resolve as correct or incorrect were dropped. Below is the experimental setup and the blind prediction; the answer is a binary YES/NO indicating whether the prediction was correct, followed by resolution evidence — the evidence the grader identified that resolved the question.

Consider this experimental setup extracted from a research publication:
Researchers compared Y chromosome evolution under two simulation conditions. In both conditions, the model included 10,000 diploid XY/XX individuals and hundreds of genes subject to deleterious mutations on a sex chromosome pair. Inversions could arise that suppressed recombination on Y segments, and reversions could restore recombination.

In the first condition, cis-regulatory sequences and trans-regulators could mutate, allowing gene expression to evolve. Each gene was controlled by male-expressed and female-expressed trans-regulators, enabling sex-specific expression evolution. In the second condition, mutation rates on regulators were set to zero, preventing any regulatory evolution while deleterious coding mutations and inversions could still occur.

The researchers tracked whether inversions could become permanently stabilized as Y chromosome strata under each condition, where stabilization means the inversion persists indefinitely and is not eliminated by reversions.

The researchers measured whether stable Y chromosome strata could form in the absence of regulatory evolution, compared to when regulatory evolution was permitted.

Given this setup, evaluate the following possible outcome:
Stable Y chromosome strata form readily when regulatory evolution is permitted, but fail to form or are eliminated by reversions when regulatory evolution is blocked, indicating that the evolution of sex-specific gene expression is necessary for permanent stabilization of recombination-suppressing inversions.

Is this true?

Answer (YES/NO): YES